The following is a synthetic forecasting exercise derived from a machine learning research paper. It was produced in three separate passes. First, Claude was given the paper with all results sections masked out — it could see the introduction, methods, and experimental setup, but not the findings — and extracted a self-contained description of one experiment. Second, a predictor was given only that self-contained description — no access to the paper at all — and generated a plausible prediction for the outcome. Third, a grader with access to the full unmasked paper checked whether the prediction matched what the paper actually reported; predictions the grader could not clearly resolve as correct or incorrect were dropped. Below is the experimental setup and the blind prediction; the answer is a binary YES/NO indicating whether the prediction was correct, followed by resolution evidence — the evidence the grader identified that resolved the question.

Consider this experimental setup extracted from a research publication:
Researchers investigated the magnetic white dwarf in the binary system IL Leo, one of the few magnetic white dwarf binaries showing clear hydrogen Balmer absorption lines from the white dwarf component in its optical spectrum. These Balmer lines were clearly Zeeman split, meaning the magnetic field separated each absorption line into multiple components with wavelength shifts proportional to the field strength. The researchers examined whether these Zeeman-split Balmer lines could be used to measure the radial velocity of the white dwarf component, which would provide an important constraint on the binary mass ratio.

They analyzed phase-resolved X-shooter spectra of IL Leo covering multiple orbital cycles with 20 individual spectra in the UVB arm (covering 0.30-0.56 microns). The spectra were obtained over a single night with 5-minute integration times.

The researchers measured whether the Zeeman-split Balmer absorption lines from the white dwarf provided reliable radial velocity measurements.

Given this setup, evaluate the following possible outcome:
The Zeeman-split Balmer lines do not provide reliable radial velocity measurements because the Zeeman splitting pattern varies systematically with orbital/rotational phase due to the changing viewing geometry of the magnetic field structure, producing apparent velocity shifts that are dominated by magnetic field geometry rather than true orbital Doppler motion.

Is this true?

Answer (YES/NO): YES